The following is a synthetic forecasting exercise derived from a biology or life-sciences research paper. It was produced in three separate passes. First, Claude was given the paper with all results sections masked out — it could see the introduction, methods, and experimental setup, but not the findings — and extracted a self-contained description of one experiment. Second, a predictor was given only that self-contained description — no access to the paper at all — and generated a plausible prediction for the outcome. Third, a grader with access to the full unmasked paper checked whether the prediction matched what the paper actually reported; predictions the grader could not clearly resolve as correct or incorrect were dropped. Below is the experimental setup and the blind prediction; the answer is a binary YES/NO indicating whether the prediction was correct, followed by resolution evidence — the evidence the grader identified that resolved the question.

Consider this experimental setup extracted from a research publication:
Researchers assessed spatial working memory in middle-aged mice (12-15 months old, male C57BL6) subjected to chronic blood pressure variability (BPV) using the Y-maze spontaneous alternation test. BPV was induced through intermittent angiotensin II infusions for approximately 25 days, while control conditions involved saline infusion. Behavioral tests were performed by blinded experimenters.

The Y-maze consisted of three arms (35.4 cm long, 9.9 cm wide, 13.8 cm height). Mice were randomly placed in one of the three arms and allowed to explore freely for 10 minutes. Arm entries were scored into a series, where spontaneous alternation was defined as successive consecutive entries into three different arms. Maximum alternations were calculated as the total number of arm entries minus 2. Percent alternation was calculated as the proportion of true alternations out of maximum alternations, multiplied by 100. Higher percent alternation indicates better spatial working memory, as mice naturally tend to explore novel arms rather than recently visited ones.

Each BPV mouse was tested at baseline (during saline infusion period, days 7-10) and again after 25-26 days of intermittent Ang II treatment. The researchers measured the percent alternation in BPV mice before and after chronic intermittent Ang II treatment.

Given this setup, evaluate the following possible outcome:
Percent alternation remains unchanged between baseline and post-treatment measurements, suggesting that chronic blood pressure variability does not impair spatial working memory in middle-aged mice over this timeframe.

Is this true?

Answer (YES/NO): YES